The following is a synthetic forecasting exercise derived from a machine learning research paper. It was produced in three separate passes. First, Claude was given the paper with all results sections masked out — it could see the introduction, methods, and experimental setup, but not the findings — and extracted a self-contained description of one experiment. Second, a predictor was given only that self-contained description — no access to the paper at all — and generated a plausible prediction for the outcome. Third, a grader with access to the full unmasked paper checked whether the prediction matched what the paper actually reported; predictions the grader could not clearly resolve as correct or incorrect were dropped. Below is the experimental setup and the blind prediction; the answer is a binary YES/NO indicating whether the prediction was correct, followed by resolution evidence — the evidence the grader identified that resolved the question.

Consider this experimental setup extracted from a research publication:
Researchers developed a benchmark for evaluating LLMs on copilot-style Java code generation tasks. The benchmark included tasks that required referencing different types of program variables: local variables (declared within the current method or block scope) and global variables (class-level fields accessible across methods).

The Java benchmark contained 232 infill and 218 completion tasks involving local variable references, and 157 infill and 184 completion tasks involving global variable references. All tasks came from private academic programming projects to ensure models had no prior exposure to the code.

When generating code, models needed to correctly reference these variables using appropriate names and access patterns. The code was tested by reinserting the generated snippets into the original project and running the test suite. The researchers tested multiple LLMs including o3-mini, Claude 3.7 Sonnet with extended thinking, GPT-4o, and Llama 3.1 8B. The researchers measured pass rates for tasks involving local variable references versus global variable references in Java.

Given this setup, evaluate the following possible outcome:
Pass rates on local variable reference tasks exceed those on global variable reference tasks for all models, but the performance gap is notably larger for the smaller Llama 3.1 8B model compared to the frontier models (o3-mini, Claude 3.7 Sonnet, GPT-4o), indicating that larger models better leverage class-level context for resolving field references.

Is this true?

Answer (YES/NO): NO